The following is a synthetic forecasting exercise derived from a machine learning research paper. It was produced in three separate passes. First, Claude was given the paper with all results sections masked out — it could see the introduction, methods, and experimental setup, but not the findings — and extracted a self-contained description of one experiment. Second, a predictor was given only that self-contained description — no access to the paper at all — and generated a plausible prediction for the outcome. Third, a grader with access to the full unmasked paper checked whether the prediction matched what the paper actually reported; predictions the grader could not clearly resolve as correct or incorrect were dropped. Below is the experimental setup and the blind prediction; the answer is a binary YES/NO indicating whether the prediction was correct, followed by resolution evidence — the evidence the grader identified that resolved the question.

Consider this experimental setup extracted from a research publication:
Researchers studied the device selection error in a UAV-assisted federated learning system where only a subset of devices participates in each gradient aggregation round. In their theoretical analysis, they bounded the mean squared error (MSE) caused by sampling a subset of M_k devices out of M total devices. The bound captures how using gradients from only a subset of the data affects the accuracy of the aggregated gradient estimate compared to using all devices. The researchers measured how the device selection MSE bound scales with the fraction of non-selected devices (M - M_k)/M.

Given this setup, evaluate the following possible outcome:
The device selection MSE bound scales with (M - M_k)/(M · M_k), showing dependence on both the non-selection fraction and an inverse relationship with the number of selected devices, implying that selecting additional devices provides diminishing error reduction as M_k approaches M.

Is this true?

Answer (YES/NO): NO